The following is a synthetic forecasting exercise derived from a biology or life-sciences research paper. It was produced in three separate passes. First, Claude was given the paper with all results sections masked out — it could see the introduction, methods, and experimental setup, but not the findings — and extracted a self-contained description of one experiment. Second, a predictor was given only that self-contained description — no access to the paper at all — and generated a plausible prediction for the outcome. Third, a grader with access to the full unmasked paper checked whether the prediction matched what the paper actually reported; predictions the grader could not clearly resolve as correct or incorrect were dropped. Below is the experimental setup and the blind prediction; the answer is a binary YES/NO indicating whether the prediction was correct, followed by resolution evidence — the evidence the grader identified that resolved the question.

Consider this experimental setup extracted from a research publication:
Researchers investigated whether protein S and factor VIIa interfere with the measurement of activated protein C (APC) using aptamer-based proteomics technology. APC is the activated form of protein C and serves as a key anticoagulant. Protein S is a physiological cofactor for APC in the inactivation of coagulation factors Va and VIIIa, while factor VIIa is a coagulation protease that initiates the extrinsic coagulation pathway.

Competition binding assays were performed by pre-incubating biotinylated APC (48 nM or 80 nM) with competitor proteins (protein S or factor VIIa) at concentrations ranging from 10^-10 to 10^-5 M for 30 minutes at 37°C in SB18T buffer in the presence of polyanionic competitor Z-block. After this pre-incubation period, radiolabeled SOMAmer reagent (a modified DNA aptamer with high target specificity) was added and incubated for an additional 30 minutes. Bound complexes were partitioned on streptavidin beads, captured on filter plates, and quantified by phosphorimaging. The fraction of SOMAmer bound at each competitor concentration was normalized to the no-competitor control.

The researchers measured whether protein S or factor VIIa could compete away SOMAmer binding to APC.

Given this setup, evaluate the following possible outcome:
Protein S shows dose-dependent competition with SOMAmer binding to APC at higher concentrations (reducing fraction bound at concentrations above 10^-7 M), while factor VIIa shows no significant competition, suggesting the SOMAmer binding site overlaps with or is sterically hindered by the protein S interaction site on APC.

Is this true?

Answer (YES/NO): NO